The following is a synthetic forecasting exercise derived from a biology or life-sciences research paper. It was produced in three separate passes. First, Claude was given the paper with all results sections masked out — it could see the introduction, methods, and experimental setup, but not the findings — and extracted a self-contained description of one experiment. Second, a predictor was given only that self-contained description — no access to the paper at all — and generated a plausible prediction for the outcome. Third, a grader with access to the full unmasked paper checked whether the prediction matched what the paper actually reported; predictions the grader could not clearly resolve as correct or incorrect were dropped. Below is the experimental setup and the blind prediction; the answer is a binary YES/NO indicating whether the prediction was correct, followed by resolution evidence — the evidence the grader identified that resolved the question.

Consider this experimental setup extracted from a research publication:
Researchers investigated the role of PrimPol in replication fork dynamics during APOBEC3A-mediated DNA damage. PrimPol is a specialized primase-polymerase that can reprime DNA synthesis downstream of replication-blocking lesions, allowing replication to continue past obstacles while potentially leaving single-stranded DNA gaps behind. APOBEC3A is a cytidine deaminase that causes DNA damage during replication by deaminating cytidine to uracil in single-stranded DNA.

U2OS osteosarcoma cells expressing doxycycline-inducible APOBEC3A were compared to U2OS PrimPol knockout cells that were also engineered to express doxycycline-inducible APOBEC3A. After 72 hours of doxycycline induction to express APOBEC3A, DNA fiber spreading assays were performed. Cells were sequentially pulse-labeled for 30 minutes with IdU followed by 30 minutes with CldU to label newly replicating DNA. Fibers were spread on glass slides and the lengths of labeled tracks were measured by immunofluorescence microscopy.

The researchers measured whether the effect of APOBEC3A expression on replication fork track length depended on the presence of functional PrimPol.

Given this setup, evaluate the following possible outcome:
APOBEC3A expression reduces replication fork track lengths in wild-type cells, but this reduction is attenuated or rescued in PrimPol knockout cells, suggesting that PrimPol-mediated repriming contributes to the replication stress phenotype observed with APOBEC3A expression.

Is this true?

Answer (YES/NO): NO